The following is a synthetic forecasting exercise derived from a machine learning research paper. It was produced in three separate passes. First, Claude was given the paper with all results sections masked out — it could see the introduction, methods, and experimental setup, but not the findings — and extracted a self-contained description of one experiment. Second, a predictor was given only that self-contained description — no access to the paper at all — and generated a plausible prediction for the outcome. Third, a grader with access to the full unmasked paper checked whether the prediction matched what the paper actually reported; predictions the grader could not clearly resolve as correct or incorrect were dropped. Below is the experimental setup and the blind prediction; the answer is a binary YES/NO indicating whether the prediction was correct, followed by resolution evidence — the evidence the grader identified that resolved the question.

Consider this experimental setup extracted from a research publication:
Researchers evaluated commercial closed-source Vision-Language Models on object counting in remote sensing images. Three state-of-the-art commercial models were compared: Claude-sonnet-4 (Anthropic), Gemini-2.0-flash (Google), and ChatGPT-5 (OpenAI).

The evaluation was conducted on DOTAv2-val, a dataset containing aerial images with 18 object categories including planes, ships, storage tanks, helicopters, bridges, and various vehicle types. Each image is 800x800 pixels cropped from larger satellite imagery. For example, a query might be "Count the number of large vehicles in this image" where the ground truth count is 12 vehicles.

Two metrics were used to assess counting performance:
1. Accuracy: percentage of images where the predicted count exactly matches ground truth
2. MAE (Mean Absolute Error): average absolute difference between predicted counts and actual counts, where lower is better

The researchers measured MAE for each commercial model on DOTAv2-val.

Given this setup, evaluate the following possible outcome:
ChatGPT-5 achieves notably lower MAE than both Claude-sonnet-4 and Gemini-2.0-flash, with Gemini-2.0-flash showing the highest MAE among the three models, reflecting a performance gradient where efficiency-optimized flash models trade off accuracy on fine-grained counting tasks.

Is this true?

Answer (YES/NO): YES